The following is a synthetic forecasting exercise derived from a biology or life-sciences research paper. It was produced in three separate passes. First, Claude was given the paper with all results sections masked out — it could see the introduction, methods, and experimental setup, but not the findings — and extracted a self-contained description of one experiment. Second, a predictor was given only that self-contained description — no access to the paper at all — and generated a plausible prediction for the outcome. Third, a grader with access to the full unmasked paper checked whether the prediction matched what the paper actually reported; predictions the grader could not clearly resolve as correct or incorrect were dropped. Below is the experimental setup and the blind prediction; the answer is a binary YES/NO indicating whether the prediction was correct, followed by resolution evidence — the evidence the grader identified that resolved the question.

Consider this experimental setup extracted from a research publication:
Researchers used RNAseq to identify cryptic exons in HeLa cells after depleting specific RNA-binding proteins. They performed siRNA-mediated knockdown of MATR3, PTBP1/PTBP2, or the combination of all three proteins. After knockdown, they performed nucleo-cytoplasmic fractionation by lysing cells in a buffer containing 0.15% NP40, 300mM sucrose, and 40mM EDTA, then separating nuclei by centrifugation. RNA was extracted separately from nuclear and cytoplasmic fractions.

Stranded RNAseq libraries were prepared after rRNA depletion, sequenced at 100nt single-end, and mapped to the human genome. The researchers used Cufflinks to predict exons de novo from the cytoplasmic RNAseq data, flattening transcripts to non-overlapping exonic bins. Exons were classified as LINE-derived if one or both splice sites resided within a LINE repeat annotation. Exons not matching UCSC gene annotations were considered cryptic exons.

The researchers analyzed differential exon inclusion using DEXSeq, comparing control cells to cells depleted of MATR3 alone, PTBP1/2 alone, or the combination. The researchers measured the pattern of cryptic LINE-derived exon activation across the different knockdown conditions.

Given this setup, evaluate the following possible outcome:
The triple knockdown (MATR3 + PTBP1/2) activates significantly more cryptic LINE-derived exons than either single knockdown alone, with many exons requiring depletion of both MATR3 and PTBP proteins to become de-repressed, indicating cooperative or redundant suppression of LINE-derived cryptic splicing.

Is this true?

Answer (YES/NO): YES